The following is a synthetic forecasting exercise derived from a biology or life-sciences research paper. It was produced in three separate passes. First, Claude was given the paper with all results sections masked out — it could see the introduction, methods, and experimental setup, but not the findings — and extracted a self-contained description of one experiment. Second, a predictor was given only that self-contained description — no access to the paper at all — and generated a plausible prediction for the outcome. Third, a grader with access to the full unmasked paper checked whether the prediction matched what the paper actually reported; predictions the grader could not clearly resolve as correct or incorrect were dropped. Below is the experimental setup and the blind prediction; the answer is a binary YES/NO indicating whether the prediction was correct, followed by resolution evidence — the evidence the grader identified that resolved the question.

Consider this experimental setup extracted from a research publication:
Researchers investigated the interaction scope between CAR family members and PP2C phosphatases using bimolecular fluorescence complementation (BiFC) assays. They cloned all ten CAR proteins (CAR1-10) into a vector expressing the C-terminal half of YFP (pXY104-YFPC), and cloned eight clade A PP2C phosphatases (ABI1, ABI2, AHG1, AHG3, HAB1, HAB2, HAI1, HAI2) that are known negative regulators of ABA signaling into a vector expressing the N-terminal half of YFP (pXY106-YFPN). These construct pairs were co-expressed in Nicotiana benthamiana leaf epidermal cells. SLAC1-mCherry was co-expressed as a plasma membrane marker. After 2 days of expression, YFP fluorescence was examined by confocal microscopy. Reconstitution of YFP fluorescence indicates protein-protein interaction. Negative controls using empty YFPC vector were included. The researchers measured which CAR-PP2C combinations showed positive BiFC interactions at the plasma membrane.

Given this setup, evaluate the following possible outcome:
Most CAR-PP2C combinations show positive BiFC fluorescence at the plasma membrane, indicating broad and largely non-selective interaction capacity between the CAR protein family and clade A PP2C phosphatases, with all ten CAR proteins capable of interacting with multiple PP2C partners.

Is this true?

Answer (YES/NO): YES